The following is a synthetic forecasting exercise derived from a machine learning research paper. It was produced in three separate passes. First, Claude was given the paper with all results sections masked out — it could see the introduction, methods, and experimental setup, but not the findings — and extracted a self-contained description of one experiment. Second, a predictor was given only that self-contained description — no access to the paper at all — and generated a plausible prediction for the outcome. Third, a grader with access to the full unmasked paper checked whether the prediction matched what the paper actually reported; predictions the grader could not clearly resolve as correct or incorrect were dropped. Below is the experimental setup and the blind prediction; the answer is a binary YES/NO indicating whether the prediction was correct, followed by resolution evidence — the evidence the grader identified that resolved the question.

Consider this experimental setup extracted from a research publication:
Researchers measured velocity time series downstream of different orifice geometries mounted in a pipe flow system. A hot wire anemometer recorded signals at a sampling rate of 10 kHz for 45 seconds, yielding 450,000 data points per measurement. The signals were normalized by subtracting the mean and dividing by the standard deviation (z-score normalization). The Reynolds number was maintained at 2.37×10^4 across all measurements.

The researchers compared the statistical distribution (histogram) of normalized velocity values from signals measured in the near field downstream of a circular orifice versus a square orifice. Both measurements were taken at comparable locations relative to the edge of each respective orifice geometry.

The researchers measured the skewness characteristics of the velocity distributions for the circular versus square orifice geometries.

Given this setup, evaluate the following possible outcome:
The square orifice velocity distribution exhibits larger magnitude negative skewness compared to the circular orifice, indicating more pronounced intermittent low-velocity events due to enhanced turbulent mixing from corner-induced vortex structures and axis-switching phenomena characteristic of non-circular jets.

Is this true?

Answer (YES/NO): NO